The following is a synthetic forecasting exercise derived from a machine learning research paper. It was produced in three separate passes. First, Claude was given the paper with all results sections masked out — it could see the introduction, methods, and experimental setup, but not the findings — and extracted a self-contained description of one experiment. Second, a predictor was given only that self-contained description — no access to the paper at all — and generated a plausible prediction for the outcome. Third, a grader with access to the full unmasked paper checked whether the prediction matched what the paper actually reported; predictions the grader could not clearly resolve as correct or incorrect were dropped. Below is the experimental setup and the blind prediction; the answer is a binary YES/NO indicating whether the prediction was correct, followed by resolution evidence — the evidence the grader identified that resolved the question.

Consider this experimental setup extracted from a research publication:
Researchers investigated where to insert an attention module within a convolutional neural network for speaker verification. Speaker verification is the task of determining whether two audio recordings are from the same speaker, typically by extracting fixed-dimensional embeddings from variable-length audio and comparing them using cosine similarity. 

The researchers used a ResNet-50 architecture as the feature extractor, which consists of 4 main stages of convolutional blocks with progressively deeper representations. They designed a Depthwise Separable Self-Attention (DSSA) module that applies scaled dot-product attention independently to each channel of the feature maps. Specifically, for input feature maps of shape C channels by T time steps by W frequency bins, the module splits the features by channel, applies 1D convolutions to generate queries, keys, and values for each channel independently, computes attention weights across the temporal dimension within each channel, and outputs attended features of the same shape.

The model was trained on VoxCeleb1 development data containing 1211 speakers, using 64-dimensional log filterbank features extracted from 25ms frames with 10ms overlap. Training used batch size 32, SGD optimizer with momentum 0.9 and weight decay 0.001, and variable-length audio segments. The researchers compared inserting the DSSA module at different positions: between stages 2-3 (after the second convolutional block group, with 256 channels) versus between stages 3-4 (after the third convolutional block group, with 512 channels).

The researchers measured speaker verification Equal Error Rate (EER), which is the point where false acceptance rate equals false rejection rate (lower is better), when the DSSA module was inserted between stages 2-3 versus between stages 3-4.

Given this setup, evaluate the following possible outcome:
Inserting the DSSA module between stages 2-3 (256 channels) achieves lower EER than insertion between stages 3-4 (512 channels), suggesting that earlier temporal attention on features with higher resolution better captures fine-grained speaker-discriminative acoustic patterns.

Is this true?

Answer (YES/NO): NO